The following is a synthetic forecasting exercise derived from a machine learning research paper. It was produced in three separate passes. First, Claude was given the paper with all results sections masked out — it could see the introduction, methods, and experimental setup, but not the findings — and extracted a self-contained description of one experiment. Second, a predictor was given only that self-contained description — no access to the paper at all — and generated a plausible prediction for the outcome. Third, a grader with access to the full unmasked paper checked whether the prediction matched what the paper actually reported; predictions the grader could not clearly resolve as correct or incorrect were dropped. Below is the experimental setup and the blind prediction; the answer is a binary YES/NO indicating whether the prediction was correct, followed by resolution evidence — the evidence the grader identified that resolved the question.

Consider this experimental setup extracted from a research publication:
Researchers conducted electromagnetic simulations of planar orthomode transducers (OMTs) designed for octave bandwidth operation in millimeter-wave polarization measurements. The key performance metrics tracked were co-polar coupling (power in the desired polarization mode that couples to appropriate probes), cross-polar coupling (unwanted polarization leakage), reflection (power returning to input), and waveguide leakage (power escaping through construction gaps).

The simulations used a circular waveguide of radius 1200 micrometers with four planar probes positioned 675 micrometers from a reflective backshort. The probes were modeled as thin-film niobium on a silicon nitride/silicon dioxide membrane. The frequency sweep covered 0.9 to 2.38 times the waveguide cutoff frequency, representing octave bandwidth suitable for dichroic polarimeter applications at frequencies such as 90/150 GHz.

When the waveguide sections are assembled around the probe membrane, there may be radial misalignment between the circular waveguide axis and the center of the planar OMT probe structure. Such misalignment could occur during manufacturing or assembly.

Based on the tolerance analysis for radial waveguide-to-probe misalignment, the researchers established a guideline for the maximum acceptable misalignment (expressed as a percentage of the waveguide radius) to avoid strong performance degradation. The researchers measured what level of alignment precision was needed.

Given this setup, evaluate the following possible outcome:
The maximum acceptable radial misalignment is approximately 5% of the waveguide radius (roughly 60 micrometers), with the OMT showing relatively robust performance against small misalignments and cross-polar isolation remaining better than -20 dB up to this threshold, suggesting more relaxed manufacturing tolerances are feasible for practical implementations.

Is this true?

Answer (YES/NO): NO